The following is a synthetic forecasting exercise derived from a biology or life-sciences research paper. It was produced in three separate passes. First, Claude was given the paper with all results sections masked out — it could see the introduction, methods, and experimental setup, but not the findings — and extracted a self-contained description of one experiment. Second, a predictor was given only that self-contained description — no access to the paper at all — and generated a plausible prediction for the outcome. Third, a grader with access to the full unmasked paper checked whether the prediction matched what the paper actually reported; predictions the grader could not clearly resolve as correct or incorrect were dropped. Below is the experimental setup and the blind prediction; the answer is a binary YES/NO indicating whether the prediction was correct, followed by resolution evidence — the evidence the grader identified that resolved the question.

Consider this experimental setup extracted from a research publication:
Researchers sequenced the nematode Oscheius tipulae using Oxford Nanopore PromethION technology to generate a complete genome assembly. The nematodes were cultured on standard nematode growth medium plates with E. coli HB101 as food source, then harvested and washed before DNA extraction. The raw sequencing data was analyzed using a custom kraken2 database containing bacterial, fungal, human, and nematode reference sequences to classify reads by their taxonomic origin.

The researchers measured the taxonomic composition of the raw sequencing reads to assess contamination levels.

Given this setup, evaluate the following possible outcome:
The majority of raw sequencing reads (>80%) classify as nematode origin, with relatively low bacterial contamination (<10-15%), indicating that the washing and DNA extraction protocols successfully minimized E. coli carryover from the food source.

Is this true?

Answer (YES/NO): NO